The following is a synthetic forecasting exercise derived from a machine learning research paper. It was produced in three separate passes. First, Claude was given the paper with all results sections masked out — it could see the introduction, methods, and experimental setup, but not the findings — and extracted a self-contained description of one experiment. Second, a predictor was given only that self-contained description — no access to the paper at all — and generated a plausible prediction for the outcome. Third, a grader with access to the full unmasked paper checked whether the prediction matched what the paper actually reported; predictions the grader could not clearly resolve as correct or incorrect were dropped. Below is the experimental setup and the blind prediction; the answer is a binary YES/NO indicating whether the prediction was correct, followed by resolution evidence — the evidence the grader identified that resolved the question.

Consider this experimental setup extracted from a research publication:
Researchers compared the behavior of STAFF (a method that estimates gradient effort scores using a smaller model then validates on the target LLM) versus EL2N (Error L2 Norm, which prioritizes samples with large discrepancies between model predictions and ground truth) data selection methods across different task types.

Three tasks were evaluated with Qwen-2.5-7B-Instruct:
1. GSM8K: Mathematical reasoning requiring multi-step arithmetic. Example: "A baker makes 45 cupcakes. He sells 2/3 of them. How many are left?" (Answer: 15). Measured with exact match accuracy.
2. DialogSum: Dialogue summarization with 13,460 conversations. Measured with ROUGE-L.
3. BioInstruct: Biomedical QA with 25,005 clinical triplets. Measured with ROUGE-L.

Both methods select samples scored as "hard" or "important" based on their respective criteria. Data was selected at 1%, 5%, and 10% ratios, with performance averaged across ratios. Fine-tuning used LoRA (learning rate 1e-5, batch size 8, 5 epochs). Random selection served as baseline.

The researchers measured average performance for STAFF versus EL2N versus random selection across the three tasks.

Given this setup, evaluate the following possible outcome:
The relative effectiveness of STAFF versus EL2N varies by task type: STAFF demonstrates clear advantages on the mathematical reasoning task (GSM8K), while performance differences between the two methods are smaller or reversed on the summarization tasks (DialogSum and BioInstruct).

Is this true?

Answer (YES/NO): YES